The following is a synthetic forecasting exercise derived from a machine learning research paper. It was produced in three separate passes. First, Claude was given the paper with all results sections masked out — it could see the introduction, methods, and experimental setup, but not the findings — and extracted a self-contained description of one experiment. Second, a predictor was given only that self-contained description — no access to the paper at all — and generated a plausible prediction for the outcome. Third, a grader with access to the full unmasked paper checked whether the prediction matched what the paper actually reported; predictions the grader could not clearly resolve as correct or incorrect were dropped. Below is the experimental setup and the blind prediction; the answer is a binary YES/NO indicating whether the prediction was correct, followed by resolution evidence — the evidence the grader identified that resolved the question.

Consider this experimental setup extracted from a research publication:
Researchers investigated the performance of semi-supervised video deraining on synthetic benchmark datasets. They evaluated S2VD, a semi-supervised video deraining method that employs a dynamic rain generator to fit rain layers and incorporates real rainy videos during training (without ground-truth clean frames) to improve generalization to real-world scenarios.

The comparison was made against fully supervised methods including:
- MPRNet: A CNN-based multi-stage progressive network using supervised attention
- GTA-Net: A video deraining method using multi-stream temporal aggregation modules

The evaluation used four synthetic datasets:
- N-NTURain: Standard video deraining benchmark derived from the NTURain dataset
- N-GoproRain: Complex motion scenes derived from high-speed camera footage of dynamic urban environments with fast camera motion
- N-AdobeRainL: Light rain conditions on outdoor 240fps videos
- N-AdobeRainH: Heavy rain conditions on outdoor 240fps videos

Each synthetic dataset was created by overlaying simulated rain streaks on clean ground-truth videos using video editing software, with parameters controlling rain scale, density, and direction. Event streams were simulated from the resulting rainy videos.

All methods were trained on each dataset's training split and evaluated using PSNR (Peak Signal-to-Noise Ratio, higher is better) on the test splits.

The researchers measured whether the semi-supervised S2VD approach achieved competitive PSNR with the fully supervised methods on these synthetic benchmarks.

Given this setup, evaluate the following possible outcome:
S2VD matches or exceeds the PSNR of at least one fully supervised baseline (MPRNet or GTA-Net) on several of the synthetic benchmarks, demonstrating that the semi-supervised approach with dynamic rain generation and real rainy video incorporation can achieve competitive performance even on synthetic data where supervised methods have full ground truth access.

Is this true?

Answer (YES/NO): NO